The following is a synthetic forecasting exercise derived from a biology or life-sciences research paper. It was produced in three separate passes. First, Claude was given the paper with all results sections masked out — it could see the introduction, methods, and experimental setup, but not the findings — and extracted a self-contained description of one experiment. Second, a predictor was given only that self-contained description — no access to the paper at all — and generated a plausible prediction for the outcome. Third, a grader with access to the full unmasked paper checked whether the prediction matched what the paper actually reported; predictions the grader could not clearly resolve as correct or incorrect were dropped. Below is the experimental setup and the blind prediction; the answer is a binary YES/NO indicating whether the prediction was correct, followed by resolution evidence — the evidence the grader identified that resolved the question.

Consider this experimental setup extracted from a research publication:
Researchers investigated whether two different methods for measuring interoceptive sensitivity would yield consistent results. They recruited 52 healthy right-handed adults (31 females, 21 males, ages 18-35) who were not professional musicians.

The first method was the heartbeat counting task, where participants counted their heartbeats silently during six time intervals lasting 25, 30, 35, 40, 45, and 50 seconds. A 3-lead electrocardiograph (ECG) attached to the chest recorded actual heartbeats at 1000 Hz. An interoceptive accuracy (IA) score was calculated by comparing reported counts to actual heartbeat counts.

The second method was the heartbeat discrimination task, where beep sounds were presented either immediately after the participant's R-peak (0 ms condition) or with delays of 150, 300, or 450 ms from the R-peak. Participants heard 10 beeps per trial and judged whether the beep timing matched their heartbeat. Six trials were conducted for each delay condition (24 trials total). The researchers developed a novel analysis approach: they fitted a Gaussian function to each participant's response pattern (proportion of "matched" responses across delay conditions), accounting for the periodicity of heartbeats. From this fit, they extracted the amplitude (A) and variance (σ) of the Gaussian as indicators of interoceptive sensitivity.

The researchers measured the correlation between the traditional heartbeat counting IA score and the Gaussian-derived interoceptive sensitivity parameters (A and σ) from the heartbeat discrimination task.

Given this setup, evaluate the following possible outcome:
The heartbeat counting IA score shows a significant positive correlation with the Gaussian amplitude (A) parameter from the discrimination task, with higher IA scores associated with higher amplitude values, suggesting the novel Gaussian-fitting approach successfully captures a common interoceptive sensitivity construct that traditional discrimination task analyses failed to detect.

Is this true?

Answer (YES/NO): YES